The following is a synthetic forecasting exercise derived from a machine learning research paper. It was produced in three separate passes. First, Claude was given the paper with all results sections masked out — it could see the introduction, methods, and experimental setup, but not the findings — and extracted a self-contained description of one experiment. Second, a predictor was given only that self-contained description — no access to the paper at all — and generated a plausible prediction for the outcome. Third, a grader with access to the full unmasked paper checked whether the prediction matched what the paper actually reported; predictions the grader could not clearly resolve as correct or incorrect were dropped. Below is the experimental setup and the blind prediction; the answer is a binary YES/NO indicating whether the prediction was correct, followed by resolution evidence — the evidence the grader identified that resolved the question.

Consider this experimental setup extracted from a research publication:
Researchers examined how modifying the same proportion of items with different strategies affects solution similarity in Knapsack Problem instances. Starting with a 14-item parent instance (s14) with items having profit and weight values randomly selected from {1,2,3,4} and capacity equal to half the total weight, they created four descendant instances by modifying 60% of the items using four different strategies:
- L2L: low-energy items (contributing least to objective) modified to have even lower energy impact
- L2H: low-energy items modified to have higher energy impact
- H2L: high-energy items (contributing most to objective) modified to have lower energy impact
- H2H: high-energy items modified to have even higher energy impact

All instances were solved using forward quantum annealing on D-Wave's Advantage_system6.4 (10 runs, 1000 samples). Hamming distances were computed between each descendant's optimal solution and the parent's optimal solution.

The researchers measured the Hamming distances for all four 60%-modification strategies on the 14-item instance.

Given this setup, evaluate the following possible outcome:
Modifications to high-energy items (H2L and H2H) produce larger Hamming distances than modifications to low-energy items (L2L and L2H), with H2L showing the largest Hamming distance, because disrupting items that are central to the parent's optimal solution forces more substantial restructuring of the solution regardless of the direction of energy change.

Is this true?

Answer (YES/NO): NO